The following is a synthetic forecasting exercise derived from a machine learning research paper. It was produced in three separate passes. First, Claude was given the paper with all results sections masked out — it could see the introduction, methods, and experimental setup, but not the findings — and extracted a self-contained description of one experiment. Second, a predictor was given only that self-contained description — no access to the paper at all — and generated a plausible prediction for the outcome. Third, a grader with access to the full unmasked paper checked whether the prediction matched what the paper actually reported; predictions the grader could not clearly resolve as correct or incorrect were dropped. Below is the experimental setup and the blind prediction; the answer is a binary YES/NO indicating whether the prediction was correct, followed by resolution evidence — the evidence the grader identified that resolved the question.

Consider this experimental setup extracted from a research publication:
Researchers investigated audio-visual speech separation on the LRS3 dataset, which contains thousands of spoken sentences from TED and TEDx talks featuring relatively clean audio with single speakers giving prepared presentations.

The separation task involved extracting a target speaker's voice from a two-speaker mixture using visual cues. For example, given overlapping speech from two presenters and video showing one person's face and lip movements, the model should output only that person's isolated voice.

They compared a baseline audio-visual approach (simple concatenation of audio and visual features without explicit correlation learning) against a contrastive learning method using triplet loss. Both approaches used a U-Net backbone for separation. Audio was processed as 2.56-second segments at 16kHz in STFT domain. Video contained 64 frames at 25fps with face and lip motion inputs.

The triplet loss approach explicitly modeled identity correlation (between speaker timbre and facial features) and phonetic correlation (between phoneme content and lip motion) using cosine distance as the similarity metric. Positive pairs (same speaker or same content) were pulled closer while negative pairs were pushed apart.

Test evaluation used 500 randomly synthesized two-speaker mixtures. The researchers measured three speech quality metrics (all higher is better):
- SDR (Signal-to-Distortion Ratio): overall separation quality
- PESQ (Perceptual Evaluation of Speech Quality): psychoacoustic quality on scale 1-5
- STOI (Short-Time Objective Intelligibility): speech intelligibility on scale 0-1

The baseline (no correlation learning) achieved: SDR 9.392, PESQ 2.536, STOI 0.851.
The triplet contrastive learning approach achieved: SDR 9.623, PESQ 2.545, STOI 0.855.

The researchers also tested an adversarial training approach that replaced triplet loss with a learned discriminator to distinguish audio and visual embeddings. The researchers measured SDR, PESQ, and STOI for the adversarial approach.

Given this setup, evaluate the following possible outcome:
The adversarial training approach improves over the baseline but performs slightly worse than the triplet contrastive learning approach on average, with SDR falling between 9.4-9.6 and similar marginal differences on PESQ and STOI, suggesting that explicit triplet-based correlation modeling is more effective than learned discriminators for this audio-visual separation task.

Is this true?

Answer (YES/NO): NO